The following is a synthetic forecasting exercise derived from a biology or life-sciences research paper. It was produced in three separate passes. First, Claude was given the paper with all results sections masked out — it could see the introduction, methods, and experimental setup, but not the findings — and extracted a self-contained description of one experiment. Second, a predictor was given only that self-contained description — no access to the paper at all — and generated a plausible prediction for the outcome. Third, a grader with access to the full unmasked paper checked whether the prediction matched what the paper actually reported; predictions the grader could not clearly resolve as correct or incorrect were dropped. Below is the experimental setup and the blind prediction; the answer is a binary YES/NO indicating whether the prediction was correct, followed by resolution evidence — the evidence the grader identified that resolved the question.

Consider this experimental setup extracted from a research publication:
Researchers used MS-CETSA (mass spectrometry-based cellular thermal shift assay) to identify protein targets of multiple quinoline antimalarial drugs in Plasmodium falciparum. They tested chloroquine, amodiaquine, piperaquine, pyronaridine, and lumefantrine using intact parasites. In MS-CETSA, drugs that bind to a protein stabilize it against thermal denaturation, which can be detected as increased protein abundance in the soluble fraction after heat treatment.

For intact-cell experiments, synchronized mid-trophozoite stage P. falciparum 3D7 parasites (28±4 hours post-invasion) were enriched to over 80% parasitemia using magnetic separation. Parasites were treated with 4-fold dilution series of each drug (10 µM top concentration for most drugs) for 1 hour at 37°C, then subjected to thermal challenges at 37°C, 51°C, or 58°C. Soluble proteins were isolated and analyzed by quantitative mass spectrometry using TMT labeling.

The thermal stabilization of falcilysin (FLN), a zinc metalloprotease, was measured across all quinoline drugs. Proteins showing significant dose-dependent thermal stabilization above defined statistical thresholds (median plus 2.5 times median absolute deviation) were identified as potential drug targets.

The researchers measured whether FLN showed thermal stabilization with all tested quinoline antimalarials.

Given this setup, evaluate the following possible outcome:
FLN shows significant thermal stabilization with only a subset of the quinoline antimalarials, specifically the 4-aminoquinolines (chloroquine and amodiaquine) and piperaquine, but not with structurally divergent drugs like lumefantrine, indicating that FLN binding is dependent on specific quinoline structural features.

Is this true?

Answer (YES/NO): NO